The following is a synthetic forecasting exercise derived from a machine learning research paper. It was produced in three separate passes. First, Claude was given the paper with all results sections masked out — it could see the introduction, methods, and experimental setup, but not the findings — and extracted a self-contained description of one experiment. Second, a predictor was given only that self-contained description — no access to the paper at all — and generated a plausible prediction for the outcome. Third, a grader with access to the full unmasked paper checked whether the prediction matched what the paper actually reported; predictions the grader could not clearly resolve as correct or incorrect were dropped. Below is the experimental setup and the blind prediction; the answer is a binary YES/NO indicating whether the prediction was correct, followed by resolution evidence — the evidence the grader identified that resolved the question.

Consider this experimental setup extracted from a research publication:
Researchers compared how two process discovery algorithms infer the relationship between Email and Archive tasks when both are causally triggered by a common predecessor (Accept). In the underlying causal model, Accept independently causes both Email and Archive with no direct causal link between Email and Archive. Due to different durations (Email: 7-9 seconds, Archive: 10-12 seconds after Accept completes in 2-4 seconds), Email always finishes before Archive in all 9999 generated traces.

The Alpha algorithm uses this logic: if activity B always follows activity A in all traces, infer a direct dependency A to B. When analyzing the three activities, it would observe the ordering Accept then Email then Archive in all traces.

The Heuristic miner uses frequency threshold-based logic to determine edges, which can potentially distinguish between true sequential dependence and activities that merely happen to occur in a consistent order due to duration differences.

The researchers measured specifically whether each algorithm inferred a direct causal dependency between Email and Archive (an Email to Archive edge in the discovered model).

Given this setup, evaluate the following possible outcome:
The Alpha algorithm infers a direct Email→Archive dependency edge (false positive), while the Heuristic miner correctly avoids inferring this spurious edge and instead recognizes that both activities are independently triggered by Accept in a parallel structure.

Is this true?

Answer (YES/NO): NO